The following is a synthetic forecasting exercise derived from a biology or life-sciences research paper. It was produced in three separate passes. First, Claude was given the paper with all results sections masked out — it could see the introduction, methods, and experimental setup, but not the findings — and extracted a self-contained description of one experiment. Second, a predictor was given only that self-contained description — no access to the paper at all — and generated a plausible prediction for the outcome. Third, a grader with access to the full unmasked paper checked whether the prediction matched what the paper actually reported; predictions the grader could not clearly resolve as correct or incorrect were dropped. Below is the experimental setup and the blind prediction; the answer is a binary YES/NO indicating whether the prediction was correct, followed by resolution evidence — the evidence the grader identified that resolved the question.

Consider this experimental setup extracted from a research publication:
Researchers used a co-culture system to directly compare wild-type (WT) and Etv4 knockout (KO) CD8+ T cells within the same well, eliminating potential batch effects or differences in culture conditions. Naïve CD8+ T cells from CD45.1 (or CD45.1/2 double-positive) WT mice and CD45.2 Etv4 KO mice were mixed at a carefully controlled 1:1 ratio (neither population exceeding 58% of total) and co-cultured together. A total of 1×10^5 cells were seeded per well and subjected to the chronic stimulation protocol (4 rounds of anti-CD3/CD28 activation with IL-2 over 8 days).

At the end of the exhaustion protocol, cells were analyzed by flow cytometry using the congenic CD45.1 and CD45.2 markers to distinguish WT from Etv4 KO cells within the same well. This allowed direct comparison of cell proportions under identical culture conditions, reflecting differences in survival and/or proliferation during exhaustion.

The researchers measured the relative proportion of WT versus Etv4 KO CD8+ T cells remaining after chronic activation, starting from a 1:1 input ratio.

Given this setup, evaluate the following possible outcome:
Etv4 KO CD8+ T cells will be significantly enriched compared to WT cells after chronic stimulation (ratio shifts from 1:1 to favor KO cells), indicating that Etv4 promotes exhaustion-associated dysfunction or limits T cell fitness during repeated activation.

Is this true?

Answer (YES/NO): NO